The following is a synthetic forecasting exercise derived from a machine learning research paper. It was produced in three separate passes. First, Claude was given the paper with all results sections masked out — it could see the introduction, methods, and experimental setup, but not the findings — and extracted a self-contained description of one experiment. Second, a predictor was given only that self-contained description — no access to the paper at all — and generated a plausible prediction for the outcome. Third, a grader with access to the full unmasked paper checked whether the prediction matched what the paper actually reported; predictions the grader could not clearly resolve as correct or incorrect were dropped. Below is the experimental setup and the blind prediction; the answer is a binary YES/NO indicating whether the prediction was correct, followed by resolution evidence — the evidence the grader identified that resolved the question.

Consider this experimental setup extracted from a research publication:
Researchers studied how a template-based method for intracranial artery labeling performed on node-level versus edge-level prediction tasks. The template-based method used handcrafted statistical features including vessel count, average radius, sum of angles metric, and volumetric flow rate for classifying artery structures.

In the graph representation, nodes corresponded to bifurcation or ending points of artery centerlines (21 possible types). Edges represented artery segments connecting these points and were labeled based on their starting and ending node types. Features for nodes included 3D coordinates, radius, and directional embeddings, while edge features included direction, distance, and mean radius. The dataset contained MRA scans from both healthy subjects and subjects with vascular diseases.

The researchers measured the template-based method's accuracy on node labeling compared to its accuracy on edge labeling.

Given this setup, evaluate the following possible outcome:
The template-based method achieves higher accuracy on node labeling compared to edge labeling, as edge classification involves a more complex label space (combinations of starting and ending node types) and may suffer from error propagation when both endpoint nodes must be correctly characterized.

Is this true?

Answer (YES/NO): NO